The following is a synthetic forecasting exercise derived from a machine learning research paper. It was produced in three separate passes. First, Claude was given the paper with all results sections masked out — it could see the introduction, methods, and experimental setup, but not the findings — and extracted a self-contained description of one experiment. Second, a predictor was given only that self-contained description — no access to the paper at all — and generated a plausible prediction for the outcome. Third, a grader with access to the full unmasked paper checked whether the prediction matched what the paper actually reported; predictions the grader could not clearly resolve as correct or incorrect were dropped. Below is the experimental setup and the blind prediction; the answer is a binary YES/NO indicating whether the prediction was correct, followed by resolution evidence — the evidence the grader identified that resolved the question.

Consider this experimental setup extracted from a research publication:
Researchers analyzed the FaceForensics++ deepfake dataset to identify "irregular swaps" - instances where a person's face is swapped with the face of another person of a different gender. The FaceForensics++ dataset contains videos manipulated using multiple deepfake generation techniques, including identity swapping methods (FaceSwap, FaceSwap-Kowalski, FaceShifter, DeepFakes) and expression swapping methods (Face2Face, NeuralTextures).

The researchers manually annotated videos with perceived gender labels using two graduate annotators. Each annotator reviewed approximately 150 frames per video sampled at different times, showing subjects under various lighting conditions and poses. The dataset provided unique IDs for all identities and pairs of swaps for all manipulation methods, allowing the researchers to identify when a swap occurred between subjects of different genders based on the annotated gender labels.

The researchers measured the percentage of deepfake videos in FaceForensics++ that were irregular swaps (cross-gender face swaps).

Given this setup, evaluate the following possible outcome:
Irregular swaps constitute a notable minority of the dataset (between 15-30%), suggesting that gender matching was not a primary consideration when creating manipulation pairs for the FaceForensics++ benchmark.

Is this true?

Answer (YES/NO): NO